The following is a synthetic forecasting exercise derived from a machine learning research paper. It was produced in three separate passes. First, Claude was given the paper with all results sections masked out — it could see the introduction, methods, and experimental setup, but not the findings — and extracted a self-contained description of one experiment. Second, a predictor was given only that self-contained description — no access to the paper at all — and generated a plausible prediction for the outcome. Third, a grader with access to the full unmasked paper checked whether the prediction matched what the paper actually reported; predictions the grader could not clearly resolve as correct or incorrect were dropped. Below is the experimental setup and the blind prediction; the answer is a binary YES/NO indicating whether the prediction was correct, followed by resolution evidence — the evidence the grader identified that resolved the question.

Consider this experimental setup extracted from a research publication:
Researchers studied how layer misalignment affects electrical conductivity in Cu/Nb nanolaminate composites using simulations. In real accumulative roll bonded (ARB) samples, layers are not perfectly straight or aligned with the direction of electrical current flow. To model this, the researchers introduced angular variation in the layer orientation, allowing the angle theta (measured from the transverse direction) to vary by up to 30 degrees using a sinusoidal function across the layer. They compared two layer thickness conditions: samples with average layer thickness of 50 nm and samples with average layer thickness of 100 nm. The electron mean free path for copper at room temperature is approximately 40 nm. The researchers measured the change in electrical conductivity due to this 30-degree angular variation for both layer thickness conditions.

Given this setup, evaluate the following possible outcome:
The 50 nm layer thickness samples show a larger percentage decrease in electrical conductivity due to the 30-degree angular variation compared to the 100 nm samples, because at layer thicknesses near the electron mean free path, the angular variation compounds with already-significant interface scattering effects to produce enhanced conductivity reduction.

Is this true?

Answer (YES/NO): YES